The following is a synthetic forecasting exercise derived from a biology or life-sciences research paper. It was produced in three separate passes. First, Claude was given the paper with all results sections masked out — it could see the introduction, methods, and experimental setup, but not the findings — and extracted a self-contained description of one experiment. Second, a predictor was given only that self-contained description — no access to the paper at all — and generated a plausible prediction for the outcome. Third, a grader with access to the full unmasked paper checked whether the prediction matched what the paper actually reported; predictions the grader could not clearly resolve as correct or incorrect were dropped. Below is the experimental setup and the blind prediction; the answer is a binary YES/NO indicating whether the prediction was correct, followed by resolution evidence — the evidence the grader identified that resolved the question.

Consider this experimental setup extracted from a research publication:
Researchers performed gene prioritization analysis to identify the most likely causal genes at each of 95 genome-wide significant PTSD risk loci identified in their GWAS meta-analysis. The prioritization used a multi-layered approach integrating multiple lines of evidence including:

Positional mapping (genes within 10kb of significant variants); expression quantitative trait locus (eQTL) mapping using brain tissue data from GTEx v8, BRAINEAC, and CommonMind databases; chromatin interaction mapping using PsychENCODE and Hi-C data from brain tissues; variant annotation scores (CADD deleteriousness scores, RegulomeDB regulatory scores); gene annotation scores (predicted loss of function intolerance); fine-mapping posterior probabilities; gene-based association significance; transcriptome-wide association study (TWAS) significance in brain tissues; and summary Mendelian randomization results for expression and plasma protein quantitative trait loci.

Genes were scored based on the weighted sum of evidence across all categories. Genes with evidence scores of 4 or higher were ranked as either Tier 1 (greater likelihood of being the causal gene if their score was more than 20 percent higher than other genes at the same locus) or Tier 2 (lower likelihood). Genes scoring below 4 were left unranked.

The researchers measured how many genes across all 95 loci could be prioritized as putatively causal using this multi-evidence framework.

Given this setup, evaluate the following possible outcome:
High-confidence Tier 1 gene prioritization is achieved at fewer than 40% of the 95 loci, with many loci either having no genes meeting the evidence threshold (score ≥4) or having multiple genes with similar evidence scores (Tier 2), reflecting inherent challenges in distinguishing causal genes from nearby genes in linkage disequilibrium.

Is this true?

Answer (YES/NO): NO